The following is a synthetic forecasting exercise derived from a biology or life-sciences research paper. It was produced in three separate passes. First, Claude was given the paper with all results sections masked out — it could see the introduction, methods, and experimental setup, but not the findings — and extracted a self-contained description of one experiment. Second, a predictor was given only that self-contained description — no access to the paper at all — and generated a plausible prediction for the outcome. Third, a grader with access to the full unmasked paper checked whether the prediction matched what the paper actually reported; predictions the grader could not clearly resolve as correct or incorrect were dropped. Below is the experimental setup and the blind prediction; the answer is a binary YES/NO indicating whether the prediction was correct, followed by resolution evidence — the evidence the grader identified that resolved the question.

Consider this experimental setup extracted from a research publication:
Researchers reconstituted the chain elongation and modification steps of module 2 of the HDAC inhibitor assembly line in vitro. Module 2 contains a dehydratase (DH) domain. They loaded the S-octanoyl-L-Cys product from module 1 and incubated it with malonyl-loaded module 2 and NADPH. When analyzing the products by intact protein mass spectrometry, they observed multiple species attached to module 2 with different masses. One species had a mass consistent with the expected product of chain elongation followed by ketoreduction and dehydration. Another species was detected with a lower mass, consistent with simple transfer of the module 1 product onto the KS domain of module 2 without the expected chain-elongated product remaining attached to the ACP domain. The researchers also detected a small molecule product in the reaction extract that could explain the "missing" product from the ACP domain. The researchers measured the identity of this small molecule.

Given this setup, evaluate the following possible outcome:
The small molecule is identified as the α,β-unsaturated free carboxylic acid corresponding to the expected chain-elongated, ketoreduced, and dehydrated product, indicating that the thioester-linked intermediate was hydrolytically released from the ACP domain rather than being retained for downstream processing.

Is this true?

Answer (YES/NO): NO